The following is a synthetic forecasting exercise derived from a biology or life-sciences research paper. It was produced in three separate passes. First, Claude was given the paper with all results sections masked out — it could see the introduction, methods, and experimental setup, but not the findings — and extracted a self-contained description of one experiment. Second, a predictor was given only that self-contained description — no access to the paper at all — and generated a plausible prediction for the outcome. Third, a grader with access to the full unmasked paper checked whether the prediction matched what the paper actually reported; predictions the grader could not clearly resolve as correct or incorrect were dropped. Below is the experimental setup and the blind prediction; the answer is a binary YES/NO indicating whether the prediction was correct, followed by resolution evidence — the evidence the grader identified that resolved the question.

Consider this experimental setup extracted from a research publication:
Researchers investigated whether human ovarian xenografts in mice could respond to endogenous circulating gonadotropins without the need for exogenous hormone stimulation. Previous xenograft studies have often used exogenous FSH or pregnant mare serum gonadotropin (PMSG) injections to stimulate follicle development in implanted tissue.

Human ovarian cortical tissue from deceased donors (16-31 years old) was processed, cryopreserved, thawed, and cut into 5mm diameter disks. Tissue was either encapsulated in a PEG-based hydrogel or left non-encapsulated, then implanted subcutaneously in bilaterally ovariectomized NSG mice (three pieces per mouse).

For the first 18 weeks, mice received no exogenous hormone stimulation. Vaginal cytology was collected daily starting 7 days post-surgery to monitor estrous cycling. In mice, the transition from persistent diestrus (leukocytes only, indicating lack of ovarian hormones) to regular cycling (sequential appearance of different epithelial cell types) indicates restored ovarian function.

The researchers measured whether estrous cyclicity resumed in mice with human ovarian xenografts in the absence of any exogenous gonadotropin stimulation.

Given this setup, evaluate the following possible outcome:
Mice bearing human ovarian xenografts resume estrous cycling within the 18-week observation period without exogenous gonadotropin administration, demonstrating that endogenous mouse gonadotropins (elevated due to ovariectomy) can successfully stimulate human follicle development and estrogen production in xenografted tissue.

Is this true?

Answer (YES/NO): YES